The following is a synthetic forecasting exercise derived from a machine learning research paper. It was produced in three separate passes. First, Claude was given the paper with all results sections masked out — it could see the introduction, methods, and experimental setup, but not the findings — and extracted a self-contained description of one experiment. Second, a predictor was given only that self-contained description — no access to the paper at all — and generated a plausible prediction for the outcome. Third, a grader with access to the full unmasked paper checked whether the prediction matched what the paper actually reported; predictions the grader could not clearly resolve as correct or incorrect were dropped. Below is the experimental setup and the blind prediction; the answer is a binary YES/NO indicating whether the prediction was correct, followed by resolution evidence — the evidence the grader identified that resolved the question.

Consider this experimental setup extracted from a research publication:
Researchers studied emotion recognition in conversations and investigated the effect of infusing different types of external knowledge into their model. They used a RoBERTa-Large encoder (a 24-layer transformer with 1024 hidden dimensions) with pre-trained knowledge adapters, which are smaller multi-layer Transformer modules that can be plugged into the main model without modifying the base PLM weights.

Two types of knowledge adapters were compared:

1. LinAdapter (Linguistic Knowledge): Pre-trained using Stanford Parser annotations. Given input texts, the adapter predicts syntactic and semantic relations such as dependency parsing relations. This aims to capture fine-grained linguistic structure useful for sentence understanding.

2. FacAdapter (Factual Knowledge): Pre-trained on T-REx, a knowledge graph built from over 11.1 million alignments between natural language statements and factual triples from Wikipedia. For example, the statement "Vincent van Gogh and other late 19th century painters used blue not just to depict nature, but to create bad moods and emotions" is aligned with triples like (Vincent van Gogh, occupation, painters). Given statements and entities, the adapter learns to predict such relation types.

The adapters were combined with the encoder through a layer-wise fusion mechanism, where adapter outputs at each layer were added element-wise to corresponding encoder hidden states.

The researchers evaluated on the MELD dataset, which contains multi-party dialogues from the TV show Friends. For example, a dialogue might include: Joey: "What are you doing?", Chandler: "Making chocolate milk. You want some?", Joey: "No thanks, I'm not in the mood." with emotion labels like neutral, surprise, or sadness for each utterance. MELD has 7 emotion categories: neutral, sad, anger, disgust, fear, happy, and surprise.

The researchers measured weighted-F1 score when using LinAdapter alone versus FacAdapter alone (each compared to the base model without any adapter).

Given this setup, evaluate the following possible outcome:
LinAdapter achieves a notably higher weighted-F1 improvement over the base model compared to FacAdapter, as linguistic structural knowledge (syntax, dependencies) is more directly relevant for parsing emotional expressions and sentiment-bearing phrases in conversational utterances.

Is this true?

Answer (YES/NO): NO